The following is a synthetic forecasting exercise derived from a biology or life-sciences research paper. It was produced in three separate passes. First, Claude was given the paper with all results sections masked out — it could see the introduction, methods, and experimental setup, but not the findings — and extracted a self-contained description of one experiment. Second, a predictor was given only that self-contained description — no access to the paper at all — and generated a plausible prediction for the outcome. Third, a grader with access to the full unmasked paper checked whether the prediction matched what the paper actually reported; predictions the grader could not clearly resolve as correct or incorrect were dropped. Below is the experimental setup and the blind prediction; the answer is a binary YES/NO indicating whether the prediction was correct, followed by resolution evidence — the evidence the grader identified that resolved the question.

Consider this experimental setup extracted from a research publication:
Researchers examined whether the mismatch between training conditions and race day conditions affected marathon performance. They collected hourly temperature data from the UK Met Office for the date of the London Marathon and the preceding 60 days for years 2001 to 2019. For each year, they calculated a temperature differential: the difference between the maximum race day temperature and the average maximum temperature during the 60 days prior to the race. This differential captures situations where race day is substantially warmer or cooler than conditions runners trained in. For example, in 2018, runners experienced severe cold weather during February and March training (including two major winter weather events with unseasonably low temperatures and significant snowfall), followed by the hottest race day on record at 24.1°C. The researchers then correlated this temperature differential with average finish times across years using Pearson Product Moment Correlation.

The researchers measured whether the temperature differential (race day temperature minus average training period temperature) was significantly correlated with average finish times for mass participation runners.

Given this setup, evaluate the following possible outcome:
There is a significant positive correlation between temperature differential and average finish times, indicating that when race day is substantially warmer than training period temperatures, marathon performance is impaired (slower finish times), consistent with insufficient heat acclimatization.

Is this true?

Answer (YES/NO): YES